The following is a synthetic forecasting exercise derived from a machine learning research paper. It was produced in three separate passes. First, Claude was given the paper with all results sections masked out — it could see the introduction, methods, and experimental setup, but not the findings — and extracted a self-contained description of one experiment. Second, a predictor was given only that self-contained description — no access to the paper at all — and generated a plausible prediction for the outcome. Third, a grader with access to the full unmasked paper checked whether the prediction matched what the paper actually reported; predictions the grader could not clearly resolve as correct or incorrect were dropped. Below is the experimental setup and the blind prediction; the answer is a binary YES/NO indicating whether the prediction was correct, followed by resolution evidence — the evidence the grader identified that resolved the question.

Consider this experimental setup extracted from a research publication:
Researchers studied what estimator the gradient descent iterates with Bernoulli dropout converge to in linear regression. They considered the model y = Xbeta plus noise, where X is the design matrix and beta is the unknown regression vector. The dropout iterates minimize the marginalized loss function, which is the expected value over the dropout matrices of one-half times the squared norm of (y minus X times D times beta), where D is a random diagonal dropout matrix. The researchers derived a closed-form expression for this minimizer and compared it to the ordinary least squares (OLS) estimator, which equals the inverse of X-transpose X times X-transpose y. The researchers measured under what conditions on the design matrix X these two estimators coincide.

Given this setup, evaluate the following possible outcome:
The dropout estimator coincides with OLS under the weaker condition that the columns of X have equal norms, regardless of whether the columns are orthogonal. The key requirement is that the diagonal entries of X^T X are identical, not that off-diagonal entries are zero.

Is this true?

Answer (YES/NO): NO